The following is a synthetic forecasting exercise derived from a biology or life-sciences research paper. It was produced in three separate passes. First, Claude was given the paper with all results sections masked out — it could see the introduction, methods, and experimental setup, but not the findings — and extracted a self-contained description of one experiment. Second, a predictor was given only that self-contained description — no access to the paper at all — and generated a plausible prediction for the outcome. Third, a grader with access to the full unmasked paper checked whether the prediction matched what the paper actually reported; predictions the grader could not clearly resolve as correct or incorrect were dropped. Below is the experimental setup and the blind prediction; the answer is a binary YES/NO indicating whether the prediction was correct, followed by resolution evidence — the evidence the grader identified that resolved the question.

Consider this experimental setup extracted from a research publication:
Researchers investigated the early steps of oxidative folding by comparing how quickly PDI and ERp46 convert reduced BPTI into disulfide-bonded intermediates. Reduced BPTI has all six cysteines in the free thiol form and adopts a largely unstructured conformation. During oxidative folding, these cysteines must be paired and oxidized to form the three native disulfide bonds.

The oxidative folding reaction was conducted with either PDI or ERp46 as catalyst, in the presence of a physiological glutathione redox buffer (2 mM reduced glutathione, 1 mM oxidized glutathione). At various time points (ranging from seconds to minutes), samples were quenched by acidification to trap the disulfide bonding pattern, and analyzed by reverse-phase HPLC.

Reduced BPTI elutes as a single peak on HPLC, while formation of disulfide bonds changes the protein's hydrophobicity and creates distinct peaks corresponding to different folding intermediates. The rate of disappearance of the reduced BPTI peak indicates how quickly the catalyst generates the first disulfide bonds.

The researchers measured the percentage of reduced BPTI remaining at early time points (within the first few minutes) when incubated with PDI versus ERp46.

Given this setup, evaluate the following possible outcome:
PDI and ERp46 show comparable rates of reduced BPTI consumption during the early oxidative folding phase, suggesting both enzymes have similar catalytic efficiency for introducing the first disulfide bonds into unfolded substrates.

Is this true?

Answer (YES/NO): NO